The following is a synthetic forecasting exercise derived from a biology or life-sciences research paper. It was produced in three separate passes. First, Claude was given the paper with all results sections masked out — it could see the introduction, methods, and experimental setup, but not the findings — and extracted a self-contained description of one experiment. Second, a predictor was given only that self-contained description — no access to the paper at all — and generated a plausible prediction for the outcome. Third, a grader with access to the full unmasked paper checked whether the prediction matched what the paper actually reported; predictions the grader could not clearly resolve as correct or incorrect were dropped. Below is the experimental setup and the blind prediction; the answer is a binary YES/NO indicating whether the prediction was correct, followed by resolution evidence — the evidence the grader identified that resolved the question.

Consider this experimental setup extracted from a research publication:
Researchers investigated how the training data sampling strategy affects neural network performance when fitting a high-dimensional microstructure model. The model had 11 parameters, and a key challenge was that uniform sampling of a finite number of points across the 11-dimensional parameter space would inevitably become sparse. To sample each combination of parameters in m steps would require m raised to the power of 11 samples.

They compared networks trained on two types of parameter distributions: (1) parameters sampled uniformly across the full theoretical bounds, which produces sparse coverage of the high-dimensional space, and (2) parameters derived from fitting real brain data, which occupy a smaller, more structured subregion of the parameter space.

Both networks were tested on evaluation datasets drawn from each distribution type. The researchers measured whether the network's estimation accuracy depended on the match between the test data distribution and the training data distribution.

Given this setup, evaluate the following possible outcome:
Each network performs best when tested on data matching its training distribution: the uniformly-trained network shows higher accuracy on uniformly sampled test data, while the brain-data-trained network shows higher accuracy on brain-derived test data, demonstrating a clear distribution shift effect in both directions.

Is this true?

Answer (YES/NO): YES